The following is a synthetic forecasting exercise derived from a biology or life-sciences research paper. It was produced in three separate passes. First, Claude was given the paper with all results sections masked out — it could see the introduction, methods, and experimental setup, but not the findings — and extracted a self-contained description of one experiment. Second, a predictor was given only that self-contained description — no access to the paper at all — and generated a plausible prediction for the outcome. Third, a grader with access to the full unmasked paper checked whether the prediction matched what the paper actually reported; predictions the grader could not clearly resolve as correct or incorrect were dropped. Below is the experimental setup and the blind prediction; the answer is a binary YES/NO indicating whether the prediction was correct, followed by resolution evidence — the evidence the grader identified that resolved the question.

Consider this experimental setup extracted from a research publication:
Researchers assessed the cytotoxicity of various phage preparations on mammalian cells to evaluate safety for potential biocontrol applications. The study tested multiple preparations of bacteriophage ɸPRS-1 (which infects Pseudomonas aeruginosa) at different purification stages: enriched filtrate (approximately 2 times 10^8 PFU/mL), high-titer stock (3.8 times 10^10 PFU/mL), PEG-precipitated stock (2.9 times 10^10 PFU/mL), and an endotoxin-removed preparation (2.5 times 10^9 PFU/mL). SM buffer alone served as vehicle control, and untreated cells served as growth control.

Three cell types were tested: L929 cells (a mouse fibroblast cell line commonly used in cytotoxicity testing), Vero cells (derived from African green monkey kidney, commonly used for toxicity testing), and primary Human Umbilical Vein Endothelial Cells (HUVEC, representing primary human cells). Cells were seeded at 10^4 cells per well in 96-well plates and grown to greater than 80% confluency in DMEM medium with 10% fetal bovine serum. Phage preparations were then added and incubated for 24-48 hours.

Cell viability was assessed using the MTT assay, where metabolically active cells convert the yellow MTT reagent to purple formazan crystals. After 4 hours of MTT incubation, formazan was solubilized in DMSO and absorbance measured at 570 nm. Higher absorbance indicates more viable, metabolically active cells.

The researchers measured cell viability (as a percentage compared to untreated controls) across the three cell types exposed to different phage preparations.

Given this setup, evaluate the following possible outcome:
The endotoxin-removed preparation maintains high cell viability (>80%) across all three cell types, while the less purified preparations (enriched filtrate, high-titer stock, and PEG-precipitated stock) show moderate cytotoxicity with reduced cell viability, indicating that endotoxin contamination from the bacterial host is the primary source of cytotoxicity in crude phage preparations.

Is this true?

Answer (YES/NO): NO